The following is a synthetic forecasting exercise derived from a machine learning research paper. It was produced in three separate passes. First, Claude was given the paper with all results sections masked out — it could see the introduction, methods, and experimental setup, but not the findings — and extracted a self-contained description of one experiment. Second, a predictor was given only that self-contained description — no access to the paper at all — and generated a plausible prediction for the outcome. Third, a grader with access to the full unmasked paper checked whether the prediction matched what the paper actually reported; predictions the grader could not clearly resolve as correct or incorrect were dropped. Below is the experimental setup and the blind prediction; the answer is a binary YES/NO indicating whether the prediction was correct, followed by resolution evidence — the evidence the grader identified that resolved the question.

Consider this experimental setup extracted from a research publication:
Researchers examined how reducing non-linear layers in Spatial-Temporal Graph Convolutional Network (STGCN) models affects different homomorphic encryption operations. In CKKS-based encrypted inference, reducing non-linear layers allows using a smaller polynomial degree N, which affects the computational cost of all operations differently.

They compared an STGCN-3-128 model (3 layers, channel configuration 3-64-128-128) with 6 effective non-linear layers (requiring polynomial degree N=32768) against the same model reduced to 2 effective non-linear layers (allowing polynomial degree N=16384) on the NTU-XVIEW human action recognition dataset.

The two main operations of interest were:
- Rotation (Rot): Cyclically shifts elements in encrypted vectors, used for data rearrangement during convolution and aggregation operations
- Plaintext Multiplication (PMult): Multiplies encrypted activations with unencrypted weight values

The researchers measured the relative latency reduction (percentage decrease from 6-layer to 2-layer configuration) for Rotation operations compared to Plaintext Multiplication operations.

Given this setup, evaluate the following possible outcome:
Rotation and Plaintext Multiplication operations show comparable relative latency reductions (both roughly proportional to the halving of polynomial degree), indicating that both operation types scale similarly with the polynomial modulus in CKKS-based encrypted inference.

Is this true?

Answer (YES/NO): NO